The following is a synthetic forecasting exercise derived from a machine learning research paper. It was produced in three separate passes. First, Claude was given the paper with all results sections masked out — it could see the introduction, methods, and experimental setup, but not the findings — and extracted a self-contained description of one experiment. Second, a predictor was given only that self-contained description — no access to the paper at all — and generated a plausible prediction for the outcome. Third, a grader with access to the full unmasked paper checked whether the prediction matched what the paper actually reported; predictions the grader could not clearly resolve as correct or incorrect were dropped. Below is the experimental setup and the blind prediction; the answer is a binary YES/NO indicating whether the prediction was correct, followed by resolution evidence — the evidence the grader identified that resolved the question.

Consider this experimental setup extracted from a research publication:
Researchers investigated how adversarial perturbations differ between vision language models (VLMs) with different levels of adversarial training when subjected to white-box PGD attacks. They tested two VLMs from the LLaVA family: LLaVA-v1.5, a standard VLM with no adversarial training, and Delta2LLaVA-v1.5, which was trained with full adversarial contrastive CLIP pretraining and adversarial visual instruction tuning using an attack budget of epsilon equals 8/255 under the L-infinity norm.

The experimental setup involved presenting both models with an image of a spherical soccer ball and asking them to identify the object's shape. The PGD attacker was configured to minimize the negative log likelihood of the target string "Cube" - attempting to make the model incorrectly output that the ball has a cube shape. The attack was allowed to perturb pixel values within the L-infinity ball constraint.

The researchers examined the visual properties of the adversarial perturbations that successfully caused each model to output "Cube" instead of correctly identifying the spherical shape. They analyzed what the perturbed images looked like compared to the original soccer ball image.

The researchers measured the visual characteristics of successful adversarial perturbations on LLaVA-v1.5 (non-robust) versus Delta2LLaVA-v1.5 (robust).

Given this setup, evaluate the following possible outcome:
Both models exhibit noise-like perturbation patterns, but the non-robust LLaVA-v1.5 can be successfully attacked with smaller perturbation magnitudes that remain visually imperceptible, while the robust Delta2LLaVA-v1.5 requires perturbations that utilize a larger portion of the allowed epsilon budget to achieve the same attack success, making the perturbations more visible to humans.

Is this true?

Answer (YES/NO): NO